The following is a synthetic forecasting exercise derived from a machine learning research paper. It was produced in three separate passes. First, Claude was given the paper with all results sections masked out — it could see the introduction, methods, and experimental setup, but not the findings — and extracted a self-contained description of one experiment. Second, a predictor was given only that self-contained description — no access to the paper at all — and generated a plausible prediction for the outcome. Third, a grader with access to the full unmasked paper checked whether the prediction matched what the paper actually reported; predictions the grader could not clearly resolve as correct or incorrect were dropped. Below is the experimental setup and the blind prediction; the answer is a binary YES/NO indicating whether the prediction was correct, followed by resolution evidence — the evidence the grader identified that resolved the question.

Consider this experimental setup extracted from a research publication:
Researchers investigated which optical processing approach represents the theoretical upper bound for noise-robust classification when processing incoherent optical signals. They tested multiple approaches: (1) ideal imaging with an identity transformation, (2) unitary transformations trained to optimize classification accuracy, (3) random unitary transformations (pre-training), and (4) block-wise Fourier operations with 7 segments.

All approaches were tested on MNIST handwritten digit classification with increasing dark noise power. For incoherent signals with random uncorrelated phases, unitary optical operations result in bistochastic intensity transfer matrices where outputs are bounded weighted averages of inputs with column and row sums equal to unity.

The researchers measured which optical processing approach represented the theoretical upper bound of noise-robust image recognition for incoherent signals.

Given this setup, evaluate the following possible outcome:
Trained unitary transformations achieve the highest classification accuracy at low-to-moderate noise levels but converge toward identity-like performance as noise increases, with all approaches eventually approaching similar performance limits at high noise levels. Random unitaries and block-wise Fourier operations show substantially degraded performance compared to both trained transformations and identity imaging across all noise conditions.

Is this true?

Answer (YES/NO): NO